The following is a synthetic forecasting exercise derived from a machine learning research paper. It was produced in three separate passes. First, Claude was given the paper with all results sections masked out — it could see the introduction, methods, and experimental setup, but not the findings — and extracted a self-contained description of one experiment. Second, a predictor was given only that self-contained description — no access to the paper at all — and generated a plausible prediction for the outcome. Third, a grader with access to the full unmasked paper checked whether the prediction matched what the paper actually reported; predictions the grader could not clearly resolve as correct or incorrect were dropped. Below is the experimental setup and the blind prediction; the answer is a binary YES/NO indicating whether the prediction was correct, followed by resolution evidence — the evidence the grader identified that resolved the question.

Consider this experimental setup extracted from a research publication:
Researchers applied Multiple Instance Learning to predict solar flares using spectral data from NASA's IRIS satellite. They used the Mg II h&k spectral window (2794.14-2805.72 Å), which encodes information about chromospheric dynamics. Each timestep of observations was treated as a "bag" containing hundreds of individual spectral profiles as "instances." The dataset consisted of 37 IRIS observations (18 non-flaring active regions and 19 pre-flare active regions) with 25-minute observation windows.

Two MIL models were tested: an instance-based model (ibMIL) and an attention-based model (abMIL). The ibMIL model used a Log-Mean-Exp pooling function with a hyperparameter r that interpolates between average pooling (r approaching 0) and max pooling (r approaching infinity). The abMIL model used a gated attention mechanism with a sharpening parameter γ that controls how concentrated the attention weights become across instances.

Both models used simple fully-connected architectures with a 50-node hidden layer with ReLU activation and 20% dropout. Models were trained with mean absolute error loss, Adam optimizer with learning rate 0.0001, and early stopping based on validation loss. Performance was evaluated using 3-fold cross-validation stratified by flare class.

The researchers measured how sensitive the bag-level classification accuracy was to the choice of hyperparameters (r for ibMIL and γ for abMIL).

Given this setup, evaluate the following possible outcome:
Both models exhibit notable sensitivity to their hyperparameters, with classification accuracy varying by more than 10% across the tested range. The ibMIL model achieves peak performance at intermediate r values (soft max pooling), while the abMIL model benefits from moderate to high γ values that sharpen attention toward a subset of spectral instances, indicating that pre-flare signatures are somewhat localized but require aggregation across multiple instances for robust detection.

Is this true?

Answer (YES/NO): NO